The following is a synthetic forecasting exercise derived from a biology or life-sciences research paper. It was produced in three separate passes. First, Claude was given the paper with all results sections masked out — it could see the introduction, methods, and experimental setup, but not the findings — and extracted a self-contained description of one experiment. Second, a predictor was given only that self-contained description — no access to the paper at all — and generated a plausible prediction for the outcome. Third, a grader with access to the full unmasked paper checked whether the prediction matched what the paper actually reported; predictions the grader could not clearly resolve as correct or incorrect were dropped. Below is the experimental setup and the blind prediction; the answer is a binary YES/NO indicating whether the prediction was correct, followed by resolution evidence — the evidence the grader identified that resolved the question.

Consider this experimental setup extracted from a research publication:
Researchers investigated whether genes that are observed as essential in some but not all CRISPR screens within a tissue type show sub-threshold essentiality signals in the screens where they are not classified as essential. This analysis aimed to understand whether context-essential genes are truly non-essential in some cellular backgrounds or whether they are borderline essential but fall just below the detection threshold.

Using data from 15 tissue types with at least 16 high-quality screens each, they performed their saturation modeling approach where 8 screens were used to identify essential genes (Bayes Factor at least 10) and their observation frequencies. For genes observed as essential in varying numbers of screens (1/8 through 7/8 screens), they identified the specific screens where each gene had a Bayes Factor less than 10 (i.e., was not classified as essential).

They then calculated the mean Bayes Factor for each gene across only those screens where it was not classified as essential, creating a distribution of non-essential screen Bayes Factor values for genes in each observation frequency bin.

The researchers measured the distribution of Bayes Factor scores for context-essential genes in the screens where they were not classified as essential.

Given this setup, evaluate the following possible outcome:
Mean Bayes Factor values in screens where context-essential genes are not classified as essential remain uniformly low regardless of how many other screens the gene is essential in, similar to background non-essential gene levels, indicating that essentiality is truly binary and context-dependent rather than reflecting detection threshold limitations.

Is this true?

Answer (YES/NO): NO